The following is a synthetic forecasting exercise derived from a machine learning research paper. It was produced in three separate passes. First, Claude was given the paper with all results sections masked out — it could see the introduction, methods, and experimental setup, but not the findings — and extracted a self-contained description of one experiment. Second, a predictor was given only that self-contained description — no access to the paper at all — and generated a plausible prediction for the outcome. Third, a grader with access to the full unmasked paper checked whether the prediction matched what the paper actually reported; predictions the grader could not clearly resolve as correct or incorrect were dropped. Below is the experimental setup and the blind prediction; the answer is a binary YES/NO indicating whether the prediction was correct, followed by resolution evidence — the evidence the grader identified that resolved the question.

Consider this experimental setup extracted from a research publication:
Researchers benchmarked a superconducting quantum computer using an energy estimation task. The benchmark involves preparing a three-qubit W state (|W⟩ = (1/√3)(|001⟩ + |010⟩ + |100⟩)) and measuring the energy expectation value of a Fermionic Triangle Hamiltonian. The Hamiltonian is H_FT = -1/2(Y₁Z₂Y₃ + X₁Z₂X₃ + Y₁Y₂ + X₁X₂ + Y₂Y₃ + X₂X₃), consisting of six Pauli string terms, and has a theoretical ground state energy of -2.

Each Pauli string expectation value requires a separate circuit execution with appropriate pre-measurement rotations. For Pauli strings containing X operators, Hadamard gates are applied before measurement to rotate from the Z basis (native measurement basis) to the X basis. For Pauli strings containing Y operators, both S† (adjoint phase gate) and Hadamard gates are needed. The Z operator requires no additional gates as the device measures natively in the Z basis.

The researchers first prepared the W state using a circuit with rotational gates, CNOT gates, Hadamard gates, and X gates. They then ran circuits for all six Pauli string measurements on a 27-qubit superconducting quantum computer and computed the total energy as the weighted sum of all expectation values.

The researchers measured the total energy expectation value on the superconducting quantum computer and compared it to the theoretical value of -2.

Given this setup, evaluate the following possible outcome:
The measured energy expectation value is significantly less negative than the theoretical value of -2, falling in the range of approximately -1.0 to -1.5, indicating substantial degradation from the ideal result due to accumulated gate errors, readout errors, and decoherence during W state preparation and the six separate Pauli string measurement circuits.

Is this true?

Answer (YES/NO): NO